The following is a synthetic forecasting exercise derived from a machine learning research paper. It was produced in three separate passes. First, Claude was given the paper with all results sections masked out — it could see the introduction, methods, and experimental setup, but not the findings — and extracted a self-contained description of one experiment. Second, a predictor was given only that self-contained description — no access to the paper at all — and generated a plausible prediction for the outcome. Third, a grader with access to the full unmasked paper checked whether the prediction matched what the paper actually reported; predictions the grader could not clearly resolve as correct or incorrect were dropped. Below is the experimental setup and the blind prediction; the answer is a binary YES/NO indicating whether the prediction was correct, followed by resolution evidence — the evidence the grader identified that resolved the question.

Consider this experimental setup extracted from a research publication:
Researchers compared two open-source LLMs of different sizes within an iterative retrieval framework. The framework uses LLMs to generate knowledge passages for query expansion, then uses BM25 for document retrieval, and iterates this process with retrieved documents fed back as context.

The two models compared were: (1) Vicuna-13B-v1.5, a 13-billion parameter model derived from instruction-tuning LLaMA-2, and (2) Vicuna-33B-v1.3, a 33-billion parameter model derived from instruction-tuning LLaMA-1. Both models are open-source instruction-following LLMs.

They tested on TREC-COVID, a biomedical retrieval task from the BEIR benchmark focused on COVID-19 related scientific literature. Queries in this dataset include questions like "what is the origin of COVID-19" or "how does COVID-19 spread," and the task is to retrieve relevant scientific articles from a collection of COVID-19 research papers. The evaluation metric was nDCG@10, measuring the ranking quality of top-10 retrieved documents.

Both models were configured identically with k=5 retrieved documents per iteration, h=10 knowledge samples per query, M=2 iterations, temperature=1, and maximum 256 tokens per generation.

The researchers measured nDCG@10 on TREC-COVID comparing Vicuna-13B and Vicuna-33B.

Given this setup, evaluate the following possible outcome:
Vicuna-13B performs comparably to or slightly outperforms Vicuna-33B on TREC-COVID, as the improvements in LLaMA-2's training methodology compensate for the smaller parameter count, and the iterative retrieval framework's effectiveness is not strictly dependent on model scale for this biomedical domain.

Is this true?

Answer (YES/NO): YES